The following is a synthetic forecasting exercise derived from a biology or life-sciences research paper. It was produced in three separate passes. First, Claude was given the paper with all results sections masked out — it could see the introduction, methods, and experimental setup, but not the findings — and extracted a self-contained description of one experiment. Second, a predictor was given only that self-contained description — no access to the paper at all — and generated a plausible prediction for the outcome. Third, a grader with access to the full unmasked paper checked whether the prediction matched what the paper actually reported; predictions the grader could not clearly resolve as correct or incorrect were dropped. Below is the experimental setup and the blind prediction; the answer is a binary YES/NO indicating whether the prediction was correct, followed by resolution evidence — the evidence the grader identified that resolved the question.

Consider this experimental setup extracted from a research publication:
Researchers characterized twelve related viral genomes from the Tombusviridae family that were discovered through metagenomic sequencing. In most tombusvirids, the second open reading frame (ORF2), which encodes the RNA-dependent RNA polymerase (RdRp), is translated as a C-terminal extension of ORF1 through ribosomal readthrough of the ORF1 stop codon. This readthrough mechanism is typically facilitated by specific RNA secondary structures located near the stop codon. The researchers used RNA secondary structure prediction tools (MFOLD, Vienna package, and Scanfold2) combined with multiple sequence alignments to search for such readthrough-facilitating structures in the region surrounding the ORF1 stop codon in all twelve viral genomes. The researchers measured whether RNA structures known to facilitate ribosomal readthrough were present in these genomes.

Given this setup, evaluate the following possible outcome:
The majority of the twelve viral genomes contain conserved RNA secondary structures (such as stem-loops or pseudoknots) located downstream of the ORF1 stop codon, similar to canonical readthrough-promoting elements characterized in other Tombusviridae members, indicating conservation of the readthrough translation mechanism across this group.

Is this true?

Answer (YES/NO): YES